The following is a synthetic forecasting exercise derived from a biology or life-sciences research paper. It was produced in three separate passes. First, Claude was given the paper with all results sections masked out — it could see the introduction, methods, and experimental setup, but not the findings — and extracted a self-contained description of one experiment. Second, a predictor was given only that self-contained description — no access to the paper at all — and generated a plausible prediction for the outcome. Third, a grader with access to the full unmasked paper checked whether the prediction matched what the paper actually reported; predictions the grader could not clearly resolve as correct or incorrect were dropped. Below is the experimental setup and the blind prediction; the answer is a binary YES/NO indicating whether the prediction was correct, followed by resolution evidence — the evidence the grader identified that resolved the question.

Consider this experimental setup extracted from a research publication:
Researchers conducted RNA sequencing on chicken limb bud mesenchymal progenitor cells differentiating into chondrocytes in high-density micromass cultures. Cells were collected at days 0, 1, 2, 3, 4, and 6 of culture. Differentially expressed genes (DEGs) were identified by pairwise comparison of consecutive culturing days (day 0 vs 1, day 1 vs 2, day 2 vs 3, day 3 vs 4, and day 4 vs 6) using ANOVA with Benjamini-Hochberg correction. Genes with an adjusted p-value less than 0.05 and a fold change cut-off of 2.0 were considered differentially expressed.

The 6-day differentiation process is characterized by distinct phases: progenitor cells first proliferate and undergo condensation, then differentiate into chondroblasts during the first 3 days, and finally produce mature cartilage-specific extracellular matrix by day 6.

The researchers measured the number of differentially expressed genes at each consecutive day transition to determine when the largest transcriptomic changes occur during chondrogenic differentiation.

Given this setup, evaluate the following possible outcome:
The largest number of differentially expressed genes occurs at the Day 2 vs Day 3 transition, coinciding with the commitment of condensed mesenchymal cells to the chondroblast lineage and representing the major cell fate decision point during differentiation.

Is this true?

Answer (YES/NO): NO